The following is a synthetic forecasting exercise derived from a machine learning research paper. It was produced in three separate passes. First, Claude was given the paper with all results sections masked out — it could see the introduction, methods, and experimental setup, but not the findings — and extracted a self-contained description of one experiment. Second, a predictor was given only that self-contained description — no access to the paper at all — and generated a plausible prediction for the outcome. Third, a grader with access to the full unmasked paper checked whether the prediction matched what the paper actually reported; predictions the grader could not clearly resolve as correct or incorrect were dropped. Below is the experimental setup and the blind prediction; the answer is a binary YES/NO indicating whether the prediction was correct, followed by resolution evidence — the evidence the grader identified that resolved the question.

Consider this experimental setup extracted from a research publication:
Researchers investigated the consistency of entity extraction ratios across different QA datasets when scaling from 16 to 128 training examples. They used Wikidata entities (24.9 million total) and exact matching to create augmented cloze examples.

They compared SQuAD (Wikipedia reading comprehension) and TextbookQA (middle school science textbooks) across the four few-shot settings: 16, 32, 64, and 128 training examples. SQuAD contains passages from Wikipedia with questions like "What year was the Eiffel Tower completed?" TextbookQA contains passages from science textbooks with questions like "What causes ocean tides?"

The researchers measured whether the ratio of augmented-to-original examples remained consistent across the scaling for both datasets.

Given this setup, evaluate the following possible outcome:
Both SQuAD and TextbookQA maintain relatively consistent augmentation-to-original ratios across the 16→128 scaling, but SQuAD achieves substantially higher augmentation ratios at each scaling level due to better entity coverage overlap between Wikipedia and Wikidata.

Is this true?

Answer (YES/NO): NO